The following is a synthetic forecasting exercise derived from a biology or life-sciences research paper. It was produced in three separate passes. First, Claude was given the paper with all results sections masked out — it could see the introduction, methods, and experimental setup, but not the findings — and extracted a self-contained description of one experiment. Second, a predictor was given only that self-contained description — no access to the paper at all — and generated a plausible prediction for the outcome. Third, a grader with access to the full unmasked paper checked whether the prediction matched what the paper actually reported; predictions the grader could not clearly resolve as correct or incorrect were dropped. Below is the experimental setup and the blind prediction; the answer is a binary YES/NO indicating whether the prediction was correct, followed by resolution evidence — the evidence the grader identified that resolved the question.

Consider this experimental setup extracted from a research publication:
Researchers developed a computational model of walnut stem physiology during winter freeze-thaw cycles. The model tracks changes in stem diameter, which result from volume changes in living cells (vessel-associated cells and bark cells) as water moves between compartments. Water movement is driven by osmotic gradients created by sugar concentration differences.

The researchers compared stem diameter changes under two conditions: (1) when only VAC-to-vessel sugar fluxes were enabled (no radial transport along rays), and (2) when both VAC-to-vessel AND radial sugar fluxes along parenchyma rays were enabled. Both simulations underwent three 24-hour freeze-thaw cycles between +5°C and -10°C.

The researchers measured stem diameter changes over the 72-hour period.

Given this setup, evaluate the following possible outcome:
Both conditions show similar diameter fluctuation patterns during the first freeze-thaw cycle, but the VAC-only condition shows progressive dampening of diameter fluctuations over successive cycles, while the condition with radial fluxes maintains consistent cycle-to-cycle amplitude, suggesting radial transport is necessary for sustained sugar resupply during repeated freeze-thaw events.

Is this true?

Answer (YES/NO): NO